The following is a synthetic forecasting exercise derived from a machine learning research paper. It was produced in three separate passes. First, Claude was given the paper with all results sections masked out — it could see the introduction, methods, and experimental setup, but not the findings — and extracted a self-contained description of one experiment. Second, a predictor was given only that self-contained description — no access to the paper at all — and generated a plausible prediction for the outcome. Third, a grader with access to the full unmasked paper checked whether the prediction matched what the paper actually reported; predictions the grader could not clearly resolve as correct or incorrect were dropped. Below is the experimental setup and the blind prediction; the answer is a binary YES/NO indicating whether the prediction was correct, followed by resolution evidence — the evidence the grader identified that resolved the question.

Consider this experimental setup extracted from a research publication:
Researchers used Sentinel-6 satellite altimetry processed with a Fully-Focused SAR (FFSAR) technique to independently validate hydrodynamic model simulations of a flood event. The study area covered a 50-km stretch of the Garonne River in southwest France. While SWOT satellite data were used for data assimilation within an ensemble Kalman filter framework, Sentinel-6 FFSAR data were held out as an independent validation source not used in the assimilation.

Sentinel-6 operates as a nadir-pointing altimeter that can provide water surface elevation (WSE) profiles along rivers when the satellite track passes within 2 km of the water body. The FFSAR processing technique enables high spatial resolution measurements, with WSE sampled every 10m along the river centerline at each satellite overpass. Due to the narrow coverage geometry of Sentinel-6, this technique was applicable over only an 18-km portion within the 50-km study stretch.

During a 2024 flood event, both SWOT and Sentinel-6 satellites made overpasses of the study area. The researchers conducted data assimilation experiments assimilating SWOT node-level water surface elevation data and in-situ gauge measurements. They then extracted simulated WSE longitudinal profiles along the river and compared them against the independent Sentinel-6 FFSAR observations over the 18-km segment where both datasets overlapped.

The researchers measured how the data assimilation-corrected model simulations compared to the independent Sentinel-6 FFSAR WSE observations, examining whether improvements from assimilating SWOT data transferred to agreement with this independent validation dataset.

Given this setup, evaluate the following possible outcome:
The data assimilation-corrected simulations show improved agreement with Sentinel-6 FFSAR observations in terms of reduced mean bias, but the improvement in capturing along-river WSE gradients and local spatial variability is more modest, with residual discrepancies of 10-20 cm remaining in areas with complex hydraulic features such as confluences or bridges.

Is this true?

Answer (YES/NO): NO